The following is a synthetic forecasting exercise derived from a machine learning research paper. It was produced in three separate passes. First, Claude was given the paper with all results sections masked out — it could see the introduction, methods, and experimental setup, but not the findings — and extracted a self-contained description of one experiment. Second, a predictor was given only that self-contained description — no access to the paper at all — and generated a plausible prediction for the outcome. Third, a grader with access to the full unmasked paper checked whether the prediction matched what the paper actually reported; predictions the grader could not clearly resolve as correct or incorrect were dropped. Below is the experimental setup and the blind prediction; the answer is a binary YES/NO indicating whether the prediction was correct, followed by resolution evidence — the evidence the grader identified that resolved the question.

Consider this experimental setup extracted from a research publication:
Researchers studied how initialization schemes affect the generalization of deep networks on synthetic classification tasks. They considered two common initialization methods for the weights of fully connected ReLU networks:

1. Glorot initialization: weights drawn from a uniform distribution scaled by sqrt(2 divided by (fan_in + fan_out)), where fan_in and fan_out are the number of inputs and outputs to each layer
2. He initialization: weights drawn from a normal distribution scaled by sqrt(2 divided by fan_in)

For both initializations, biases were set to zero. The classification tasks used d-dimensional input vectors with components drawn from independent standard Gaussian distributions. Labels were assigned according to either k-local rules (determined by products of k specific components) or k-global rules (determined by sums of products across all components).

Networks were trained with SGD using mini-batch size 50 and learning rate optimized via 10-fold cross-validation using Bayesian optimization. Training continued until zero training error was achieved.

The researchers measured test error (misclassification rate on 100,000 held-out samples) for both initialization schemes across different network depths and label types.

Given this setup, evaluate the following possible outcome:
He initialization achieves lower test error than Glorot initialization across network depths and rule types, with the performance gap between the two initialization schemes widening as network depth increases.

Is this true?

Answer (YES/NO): NO